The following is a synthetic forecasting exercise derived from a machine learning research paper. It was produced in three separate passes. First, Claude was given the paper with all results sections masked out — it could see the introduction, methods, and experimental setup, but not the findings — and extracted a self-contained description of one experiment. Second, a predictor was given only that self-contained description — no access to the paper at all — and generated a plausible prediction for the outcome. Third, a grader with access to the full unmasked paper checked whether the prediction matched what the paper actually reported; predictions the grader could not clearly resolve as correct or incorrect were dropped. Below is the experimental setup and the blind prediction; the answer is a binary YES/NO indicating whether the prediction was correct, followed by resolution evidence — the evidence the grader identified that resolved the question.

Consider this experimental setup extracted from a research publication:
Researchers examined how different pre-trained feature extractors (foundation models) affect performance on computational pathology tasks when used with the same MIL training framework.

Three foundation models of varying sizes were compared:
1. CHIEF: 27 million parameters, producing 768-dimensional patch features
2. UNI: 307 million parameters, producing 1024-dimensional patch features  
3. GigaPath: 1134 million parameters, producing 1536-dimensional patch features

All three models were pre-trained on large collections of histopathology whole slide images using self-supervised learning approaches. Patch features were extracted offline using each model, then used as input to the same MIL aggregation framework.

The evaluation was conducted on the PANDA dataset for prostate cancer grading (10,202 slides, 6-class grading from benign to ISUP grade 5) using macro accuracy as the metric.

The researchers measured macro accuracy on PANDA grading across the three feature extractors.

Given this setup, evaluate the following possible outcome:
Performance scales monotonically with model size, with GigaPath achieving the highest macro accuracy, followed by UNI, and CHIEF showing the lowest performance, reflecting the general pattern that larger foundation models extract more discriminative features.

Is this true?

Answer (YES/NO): NO